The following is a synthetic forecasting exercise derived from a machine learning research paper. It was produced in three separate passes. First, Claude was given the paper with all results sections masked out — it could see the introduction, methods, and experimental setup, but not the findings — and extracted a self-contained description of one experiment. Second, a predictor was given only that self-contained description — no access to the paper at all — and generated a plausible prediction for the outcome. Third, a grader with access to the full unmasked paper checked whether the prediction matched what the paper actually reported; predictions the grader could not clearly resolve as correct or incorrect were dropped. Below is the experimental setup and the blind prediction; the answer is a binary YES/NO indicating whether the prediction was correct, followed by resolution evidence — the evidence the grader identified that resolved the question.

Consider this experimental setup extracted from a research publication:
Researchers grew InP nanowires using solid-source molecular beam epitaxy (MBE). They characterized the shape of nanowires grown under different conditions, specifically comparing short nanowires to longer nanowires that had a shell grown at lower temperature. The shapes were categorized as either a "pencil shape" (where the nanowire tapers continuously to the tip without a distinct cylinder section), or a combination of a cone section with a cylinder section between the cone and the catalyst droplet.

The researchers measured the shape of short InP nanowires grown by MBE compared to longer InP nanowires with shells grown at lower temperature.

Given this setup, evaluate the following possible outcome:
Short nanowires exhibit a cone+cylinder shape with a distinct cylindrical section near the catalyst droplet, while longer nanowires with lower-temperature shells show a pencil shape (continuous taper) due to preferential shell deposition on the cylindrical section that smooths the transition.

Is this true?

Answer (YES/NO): NO